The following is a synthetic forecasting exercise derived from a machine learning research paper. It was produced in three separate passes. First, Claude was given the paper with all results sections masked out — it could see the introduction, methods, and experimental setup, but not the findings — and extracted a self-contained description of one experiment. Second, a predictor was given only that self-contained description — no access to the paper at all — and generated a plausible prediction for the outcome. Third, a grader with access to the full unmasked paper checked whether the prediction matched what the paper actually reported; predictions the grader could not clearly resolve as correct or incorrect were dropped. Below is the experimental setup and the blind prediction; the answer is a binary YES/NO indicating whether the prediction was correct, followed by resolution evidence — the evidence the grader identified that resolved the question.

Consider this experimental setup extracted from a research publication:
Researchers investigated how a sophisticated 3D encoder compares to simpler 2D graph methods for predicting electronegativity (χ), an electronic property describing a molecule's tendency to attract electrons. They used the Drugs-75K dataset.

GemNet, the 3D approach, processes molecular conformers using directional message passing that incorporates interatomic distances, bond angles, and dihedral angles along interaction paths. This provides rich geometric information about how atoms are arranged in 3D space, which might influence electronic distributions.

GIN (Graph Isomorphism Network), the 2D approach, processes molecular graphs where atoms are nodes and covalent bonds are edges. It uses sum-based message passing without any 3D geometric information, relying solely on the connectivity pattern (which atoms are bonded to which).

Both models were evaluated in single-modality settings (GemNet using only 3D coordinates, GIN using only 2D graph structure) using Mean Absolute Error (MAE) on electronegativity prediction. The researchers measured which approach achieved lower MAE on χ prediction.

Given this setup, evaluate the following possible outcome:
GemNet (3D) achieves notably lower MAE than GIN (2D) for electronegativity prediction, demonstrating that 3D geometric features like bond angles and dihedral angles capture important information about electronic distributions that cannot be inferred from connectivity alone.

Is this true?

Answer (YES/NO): YES